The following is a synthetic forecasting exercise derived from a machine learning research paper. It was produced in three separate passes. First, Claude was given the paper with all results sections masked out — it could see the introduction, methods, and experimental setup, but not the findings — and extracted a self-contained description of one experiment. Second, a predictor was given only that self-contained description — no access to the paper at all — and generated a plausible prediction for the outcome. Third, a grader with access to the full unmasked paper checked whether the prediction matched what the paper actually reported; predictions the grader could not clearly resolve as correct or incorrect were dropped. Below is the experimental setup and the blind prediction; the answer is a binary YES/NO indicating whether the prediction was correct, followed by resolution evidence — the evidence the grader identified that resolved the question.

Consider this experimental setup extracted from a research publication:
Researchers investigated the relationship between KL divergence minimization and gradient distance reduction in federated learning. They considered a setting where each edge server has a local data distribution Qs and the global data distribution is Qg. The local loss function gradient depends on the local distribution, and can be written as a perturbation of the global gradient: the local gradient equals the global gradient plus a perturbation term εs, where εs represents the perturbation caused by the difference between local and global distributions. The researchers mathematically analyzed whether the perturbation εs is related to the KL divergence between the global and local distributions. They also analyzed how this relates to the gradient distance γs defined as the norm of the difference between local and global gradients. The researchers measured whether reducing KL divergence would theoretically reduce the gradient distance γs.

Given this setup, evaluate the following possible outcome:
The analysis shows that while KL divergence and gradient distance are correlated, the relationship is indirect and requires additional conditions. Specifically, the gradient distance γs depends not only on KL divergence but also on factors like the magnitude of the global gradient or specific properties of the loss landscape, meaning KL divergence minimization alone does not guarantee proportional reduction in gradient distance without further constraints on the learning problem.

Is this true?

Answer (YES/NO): NO